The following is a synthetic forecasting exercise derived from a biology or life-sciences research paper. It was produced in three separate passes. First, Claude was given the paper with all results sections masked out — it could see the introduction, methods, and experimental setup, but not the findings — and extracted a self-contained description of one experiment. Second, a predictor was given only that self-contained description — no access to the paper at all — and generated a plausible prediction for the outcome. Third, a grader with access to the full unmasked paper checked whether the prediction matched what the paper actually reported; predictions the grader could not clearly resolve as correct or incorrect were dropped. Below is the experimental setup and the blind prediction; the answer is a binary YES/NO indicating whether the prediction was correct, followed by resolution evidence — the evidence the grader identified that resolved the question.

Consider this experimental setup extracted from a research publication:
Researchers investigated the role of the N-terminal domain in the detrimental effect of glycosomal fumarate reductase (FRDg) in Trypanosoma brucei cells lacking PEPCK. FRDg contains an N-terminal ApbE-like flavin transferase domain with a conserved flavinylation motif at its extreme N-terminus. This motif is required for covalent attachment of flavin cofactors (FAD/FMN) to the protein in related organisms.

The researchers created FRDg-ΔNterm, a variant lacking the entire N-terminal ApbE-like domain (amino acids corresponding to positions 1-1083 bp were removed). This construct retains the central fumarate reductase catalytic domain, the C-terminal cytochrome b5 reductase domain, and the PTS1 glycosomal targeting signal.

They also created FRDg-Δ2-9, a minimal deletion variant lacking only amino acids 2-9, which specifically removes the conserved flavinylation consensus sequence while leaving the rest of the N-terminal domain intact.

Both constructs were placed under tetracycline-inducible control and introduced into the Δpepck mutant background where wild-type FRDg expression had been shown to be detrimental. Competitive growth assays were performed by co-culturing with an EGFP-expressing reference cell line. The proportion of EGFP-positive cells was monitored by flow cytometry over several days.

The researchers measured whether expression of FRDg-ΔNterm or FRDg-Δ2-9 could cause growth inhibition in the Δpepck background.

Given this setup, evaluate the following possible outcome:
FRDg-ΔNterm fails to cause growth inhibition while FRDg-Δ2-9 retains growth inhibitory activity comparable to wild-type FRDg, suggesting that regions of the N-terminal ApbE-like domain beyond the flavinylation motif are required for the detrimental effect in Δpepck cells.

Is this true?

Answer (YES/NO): NO